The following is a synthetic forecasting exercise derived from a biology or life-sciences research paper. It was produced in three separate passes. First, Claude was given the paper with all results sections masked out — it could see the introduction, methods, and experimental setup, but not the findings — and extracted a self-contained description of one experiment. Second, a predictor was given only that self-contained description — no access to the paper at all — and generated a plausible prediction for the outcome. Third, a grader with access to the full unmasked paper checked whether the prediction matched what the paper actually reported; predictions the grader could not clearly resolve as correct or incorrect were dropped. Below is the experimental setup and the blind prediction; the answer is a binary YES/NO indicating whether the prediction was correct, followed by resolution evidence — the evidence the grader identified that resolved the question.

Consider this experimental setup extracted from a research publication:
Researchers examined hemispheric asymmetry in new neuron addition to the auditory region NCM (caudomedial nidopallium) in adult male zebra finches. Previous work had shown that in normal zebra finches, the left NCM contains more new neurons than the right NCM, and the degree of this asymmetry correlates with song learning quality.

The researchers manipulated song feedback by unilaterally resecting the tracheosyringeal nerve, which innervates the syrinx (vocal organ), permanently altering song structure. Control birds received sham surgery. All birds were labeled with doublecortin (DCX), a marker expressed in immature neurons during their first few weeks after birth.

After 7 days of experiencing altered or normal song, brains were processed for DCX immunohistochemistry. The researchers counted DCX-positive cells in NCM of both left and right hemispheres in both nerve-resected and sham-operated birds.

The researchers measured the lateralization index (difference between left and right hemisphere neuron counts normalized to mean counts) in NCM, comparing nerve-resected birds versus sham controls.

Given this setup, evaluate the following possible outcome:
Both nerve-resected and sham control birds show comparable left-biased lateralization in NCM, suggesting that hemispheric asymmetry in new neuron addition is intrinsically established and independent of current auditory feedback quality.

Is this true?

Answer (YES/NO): NO